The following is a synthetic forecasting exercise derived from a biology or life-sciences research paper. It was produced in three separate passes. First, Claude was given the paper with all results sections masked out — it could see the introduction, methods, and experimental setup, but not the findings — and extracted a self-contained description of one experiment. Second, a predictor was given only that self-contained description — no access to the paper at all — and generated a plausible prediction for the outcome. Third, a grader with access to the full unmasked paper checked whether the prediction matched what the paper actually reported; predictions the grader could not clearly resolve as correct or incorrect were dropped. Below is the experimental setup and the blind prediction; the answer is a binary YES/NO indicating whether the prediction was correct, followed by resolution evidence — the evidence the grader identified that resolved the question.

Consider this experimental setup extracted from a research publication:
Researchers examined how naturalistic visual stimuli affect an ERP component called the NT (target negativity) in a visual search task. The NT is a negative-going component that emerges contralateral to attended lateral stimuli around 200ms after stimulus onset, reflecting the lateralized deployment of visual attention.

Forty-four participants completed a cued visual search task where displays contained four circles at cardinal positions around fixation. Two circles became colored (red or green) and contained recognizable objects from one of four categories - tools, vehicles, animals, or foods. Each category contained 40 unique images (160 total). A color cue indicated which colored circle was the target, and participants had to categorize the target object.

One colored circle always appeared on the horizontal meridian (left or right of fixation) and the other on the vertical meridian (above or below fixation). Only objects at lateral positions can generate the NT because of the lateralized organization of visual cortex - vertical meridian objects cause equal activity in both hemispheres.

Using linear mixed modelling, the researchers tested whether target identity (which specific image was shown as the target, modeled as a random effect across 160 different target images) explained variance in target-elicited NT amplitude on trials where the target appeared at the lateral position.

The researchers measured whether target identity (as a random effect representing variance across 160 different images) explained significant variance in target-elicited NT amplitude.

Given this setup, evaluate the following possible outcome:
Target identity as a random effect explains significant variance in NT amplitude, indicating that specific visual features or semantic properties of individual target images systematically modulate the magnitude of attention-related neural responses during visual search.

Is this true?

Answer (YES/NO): YES